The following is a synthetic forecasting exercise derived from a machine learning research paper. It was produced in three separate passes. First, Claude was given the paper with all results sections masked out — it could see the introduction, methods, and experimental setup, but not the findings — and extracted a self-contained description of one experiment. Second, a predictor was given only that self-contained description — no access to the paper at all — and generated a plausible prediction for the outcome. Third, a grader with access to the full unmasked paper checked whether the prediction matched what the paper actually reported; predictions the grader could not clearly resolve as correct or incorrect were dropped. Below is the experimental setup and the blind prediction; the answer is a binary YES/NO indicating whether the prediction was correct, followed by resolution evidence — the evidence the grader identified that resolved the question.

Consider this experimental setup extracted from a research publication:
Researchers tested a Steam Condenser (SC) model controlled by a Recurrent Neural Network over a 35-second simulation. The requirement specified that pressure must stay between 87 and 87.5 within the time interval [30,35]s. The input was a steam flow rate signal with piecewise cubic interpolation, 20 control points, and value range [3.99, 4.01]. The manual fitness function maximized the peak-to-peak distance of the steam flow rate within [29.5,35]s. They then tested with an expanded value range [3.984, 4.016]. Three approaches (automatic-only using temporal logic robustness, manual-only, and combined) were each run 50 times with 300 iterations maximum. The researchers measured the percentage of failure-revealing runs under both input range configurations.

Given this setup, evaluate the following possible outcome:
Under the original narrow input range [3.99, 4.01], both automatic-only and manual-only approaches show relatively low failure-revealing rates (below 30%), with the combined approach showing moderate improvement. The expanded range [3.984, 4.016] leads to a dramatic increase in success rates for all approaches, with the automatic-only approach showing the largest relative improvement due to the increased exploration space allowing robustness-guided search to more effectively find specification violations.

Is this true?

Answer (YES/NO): NO